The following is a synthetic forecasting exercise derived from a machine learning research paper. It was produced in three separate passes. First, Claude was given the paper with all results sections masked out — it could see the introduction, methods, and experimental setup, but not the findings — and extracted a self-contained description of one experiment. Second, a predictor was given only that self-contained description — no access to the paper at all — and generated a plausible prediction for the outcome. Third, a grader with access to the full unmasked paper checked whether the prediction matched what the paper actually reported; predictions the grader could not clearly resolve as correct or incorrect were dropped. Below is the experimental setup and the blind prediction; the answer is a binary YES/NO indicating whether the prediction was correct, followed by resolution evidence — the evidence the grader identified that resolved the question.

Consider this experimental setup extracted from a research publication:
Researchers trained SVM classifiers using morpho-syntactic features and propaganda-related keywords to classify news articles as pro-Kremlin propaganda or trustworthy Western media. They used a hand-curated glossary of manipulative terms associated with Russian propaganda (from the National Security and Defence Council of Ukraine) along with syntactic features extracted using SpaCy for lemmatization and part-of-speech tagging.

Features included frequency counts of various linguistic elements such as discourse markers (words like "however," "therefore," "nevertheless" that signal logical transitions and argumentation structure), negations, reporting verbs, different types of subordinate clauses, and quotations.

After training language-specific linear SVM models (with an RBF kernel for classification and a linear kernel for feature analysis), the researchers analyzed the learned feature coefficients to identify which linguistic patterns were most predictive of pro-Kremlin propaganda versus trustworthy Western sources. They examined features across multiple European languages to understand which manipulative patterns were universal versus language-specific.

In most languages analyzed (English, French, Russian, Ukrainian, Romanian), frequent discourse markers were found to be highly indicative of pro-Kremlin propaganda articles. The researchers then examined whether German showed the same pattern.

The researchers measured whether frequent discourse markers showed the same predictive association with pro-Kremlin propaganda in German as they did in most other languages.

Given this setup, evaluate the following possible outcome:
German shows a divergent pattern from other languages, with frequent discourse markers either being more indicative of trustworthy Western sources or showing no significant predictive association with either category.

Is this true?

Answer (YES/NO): YES